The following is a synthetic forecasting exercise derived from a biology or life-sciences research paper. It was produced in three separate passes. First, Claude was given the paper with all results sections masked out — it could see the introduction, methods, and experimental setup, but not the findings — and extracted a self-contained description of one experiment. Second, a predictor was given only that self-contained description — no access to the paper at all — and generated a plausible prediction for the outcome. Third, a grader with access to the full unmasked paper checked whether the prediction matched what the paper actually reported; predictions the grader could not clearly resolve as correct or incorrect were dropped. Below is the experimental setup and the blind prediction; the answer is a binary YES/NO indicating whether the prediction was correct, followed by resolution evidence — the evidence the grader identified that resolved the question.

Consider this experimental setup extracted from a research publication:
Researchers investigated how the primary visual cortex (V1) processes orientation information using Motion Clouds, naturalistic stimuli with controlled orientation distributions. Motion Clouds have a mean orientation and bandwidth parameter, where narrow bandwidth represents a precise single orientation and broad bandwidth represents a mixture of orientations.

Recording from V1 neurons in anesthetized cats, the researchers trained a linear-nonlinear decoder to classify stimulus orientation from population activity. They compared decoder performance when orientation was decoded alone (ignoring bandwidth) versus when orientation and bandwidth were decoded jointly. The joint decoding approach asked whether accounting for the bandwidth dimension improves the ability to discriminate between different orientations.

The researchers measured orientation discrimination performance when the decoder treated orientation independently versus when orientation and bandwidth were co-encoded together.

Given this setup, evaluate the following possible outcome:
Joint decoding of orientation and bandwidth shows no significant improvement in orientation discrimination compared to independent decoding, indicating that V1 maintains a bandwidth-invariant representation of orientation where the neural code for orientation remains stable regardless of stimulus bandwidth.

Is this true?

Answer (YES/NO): NO